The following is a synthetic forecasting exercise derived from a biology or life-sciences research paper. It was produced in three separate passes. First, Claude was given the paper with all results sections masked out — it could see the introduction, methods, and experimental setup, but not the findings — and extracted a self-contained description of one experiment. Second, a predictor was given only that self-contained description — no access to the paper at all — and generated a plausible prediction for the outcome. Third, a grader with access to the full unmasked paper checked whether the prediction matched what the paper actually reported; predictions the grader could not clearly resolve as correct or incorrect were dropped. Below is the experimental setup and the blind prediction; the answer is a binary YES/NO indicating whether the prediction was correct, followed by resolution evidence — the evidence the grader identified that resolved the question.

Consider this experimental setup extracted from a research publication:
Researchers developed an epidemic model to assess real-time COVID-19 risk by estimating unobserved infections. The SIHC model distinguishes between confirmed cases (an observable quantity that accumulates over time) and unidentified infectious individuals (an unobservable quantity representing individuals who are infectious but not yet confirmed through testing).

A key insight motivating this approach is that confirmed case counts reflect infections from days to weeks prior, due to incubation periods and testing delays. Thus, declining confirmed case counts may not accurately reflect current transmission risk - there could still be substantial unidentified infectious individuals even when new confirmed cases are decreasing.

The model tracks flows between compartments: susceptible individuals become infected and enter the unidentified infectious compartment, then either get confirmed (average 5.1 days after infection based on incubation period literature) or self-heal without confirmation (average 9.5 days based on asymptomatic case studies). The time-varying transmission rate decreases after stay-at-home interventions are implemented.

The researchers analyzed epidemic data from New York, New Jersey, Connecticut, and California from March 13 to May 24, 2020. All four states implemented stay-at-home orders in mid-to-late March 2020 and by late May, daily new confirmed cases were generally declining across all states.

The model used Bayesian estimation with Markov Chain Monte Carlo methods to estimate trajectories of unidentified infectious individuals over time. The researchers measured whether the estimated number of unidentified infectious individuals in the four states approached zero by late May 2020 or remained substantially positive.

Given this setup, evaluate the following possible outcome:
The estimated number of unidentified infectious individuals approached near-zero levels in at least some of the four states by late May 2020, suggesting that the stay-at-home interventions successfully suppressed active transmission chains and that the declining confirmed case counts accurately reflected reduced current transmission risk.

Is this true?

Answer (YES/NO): NO